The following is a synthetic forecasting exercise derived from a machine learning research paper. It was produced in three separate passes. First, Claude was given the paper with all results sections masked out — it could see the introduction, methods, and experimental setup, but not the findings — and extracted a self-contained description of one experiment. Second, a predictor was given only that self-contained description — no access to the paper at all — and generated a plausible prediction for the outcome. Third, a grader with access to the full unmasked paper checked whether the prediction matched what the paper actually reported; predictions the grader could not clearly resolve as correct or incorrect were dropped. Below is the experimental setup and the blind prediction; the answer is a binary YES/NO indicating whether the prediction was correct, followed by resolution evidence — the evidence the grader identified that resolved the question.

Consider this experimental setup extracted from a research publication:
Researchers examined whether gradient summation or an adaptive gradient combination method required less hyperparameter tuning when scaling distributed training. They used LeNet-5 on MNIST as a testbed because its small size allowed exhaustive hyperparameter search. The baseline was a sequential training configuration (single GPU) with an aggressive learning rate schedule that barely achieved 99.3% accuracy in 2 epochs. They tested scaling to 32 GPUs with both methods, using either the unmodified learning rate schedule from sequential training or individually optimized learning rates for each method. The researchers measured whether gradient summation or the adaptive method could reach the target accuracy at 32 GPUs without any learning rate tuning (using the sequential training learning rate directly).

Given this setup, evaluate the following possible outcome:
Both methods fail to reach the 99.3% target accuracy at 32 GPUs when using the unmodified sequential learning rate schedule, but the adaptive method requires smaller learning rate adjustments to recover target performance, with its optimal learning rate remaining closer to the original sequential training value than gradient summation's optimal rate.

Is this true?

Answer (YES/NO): NO